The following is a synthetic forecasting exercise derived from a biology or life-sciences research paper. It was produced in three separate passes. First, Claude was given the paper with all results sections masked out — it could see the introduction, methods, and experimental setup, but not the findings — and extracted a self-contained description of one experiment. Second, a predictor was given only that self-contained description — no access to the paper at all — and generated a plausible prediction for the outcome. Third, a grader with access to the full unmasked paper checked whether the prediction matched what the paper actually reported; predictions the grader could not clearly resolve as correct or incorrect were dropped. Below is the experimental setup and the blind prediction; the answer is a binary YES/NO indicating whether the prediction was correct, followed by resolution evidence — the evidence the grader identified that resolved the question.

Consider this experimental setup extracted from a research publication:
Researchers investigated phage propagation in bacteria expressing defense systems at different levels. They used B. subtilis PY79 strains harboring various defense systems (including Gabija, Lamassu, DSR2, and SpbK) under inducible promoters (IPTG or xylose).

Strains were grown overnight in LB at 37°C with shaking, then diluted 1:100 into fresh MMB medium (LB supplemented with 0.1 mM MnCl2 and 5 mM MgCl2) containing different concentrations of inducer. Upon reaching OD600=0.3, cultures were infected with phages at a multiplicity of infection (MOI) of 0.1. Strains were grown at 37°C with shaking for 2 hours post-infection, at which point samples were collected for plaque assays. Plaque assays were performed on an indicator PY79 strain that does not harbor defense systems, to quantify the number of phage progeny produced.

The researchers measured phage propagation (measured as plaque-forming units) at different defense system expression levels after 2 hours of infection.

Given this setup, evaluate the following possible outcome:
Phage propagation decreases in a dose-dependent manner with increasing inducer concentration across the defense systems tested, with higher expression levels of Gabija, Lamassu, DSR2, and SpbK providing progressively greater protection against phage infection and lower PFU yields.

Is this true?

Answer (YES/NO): YES